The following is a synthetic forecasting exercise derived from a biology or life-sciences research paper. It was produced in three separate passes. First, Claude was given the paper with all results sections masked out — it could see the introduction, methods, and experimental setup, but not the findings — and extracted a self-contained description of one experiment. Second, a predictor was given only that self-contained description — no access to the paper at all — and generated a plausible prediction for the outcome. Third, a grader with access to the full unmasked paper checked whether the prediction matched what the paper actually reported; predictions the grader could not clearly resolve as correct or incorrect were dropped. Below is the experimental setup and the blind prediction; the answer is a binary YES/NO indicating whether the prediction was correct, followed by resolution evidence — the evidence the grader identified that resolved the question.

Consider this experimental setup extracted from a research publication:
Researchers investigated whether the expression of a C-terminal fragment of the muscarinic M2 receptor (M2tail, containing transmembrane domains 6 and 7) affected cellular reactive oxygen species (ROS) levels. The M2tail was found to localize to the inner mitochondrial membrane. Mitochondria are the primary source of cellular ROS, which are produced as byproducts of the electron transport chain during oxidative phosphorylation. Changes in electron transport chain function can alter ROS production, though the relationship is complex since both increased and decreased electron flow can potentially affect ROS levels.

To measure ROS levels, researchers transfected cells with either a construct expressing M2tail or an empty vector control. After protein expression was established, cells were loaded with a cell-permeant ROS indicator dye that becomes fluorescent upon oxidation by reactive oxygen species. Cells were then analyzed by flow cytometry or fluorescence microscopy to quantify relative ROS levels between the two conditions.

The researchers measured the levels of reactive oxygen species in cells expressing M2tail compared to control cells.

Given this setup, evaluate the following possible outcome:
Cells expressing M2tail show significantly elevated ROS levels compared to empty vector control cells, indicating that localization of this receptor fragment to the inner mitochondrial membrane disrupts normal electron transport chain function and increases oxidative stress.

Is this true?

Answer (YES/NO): NO